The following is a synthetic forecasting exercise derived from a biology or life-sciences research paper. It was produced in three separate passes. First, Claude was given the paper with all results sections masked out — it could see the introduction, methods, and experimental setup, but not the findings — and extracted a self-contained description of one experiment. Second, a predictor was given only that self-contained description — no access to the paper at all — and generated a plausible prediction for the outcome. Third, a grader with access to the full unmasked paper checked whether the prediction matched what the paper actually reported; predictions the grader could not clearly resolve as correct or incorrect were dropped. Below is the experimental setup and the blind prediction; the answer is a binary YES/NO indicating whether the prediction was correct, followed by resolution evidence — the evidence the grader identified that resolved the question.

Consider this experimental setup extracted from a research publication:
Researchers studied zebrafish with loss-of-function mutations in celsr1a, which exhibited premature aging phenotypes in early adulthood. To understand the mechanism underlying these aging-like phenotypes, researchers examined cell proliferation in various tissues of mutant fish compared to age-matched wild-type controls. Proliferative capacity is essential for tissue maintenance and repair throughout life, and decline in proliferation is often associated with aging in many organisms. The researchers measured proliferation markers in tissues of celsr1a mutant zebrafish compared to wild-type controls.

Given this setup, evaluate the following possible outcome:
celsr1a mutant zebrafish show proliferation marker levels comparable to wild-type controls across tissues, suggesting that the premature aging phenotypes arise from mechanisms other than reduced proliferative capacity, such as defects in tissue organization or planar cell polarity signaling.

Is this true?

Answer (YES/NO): NO